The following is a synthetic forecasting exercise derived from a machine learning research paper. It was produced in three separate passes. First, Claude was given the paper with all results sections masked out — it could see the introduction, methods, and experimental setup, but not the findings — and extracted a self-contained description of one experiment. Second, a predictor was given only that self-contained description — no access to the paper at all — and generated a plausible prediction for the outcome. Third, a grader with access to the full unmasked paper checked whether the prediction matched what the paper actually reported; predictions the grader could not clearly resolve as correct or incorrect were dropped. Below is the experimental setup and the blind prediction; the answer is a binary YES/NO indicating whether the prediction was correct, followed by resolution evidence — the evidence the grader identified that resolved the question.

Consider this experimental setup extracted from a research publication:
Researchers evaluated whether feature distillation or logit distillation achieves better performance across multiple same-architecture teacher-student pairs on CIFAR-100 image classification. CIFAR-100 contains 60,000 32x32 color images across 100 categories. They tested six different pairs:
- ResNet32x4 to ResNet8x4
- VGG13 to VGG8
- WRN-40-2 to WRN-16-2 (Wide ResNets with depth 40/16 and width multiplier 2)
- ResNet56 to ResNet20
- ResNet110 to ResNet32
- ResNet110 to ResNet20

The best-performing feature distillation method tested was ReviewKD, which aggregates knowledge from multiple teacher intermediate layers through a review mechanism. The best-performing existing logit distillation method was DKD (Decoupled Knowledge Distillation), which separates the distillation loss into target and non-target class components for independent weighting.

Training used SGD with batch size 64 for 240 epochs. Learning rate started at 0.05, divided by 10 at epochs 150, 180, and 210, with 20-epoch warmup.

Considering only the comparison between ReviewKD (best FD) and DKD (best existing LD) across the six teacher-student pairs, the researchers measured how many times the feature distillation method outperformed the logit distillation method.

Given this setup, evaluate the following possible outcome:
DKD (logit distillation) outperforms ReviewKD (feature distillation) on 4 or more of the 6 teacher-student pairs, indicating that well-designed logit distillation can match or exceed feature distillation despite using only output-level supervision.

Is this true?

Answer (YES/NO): NO